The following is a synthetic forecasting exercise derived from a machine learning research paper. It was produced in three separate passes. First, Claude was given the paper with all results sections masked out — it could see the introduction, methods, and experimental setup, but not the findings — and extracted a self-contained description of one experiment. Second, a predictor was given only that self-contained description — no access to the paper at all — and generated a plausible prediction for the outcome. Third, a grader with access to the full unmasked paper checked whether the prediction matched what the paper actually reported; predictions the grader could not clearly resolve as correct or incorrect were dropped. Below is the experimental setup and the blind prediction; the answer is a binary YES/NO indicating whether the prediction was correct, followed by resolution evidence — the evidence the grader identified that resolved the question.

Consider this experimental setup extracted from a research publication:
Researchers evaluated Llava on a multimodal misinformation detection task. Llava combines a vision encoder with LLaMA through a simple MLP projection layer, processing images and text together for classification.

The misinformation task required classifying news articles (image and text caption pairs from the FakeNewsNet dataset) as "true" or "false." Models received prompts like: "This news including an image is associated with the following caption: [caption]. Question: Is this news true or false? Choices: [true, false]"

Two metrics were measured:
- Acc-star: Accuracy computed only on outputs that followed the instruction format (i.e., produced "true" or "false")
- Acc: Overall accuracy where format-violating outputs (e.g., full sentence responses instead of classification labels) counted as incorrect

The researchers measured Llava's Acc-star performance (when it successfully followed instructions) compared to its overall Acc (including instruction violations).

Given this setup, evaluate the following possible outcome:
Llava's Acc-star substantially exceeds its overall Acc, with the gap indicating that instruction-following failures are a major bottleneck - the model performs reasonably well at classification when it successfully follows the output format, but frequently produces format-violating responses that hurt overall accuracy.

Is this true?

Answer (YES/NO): YES